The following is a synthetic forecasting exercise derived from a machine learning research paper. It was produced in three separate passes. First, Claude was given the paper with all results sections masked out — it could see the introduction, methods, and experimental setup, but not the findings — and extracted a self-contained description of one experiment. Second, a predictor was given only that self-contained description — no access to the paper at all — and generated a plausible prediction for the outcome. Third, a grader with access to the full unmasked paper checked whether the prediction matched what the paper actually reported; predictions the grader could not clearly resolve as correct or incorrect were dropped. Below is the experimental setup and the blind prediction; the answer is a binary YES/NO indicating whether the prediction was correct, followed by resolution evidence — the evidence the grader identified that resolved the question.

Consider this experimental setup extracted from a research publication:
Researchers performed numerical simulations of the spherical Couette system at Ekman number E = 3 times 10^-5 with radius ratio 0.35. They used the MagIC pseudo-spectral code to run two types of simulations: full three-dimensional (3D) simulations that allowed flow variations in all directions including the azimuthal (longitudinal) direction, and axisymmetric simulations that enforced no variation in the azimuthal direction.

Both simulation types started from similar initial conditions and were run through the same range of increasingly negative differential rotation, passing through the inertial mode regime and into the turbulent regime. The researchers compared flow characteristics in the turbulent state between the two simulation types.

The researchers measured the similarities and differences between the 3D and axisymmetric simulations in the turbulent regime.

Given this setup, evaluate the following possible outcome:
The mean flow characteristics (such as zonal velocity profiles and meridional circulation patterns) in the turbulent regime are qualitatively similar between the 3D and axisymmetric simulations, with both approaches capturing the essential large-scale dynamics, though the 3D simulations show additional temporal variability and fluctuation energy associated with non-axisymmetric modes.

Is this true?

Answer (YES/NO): YES